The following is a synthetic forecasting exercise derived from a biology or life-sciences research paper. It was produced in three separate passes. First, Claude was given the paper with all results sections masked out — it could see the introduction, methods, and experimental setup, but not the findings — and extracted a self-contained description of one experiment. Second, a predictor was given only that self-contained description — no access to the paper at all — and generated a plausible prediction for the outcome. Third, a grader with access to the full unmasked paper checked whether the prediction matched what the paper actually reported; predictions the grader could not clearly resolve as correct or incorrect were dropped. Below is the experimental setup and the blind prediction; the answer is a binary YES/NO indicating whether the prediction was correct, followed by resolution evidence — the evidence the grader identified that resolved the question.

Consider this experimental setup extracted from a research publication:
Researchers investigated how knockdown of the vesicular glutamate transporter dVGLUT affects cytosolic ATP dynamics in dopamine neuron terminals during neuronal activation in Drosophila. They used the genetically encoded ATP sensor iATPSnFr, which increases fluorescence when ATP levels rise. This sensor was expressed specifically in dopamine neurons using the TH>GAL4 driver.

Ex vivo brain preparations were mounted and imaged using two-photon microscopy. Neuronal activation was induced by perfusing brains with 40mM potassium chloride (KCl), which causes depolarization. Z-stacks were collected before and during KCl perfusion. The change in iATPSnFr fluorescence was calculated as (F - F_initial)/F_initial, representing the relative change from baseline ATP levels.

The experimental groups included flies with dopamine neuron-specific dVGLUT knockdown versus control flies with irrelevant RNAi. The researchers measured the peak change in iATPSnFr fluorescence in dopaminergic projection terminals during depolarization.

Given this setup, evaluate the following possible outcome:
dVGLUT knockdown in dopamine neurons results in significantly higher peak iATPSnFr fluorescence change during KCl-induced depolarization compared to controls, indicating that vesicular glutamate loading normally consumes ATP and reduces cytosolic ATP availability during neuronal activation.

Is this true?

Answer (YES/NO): YES